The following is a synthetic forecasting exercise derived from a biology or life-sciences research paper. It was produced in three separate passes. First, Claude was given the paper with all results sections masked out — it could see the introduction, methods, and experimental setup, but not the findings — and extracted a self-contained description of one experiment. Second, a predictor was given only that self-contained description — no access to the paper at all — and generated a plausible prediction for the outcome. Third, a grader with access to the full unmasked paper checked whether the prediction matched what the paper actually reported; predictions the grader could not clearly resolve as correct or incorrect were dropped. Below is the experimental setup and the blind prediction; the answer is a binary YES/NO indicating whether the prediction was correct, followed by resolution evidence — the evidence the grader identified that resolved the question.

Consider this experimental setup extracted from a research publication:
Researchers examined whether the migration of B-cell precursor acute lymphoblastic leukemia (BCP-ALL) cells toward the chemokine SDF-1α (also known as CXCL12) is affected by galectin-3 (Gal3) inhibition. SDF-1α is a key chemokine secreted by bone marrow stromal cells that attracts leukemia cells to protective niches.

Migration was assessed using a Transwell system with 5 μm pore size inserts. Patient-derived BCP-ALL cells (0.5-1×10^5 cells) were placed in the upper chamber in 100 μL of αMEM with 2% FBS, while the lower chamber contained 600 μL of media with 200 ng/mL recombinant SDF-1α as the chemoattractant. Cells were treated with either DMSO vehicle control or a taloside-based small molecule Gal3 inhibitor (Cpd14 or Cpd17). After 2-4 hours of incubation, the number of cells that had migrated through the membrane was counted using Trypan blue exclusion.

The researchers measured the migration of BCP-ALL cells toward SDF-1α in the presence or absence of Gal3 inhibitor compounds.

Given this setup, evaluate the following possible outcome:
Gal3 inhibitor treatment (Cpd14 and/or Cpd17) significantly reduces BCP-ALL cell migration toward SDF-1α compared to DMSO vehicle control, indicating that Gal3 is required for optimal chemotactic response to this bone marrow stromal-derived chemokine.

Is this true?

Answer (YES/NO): YES